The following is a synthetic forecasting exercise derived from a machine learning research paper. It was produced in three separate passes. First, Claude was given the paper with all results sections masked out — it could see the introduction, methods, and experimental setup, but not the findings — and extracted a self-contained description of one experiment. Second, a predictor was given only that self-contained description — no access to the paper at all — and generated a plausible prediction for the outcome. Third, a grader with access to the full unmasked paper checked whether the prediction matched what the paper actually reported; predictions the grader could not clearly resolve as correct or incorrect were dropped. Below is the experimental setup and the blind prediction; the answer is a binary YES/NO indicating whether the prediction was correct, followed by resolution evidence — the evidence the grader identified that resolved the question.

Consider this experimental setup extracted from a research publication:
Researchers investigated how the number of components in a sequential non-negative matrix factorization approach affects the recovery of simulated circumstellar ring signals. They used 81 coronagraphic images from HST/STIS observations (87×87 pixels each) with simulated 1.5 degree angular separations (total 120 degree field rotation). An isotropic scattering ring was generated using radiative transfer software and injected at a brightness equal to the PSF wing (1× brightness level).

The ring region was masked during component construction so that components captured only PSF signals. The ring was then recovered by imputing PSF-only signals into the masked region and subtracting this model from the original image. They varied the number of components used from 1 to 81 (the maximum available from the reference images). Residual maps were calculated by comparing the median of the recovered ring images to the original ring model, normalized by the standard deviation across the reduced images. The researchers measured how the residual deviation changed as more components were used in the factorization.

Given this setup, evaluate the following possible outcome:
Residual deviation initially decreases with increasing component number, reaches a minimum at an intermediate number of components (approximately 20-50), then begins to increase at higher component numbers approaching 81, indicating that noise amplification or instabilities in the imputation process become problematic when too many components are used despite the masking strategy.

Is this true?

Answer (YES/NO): NO